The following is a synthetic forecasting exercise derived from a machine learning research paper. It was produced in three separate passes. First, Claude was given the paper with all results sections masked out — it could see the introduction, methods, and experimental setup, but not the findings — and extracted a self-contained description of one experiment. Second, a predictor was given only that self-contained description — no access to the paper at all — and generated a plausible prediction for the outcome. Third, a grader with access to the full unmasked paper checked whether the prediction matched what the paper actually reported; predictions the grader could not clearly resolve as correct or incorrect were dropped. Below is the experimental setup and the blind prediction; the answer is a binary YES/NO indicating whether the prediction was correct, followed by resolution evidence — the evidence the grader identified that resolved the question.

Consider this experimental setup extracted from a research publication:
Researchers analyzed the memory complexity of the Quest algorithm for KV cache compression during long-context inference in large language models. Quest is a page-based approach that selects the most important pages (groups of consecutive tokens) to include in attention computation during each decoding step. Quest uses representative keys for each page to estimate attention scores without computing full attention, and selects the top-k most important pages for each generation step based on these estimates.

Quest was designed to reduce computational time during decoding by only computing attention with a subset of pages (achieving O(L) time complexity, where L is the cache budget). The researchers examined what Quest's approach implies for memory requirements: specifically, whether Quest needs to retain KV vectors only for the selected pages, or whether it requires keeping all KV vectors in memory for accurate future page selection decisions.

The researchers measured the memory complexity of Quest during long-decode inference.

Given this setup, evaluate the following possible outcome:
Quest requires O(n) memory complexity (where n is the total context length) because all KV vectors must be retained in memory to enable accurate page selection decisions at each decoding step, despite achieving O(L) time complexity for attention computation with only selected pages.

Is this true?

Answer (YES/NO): YES